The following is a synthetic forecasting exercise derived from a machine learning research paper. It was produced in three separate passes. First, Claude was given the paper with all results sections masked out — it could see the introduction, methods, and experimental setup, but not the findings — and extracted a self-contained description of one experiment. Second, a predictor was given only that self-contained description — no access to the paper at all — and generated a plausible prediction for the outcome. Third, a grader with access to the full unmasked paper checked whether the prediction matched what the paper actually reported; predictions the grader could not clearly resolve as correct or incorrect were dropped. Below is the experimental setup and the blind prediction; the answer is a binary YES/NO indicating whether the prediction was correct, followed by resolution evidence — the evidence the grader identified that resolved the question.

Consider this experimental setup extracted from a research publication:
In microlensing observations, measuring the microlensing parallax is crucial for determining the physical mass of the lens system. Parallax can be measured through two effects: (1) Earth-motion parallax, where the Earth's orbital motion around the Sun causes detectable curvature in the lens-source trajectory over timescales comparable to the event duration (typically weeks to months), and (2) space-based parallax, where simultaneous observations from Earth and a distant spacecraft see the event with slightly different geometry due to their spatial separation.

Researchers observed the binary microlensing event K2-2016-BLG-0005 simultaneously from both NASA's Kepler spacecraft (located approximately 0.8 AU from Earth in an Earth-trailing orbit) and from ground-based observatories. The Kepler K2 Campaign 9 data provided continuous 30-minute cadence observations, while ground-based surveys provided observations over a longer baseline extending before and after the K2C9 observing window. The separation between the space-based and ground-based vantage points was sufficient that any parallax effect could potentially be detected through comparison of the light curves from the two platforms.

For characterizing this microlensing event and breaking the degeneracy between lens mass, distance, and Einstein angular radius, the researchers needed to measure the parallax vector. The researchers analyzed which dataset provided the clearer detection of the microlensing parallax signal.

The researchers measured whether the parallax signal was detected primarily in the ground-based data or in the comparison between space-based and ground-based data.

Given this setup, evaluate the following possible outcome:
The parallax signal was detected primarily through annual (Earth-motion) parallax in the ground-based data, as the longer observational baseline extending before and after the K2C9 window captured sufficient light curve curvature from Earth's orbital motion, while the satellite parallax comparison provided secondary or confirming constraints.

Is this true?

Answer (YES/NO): YES